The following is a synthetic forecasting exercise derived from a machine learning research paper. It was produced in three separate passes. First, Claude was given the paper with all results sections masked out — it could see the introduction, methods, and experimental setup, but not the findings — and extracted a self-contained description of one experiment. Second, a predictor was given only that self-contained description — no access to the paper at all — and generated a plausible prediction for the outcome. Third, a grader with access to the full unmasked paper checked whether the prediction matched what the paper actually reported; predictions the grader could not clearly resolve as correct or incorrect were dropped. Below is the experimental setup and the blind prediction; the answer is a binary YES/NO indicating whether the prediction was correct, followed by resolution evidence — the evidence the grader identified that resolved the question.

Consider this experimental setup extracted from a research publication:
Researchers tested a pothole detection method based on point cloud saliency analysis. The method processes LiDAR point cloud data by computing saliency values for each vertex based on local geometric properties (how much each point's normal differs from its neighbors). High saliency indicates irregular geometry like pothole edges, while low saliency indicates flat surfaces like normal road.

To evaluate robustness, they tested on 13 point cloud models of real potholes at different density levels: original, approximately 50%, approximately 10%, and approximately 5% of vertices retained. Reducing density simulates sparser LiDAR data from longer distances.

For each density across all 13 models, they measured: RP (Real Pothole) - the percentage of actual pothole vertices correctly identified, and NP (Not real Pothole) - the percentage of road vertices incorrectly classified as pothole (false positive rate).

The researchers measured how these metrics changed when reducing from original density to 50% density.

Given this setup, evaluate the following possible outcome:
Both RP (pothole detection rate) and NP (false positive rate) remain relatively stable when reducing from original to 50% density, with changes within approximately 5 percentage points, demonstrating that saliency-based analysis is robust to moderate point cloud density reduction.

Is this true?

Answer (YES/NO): YES